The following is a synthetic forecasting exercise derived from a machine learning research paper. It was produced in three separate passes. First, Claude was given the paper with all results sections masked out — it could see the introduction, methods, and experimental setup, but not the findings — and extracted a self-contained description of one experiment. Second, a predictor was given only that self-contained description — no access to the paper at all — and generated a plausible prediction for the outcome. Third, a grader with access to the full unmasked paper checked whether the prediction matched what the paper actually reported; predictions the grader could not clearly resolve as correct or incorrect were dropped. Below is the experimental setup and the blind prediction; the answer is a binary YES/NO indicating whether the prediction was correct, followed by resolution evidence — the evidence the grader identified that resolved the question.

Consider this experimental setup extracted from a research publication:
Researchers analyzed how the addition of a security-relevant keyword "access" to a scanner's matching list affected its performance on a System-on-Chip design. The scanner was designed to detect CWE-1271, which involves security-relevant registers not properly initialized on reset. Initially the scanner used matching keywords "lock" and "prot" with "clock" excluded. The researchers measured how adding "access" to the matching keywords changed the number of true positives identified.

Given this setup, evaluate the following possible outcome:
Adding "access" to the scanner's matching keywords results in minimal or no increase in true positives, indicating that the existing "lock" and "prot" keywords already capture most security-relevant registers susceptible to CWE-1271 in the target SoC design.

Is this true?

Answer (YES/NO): NO